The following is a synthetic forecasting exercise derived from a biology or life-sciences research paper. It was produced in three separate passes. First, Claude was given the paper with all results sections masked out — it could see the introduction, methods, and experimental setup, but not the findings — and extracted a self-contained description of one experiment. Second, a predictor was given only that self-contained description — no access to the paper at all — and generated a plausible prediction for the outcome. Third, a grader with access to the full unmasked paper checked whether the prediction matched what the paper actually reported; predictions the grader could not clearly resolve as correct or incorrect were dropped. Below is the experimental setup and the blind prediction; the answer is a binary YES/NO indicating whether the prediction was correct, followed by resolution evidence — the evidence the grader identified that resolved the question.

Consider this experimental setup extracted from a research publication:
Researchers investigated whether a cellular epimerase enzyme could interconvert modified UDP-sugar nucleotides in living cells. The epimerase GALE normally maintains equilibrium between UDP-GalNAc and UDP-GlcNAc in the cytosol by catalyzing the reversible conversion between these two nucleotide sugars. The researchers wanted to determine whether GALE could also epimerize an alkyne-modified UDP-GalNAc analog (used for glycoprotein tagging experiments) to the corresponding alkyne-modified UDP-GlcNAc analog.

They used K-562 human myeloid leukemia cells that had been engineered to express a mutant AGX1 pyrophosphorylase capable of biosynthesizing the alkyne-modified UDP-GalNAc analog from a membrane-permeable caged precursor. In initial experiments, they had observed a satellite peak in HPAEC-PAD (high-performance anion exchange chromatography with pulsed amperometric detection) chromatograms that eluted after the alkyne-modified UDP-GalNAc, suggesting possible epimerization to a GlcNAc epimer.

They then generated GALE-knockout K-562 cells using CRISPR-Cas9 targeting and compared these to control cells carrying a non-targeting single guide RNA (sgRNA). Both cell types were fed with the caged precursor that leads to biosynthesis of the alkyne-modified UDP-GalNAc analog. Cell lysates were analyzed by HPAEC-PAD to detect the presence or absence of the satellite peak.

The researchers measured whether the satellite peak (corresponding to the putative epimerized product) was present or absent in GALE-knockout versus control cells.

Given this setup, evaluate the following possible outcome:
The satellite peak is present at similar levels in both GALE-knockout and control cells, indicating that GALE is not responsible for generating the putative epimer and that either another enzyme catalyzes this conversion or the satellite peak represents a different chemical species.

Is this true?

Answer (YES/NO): NO